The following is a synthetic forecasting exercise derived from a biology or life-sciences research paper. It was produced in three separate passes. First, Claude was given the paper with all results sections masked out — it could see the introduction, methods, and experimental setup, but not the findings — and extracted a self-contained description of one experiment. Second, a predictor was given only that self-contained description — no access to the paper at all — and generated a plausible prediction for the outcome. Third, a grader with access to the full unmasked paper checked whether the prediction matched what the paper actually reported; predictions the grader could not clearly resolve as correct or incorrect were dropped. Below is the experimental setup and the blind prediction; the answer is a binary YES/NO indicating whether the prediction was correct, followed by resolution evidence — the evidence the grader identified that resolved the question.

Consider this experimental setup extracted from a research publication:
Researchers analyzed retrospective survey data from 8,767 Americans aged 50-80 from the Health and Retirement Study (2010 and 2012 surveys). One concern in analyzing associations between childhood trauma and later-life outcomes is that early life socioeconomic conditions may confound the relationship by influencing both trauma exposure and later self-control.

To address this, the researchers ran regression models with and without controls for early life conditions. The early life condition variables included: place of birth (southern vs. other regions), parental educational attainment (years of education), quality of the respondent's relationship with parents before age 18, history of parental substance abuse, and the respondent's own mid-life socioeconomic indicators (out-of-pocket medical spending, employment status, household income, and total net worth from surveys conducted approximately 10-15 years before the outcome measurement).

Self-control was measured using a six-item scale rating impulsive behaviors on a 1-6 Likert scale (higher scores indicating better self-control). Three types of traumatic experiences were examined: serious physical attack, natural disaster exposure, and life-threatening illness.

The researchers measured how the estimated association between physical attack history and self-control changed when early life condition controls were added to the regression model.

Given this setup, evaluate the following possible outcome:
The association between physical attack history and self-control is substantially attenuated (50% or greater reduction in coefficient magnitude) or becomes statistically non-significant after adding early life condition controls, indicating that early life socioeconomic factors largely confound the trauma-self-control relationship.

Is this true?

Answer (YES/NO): NO